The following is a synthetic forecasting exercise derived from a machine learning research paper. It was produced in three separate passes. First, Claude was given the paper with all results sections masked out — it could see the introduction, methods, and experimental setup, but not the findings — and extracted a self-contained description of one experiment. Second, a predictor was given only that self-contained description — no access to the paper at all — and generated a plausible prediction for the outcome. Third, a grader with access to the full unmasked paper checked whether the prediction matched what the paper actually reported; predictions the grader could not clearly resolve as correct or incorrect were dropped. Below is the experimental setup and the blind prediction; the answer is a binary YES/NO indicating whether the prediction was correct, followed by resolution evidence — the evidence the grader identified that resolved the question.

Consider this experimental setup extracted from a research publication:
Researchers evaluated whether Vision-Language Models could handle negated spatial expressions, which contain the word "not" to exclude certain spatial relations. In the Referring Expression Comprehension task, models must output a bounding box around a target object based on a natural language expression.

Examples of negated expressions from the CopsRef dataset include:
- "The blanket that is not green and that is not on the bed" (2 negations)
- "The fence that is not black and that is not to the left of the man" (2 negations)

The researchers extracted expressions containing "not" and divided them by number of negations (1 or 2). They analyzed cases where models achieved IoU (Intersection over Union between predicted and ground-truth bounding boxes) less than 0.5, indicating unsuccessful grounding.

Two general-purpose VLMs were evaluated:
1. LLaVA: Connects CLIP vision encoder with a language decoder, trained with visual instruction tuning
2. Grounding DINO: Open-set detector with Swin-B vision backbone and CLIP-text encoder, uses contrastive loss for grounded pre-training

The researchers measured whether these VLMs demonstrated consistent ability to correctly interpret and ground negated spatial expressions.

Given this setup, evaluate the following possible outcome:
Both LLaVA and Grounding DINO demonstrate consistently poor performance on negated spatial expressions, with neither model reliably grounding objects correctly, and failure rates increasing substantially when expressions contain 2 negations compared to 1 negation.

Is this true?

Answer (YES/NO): YES